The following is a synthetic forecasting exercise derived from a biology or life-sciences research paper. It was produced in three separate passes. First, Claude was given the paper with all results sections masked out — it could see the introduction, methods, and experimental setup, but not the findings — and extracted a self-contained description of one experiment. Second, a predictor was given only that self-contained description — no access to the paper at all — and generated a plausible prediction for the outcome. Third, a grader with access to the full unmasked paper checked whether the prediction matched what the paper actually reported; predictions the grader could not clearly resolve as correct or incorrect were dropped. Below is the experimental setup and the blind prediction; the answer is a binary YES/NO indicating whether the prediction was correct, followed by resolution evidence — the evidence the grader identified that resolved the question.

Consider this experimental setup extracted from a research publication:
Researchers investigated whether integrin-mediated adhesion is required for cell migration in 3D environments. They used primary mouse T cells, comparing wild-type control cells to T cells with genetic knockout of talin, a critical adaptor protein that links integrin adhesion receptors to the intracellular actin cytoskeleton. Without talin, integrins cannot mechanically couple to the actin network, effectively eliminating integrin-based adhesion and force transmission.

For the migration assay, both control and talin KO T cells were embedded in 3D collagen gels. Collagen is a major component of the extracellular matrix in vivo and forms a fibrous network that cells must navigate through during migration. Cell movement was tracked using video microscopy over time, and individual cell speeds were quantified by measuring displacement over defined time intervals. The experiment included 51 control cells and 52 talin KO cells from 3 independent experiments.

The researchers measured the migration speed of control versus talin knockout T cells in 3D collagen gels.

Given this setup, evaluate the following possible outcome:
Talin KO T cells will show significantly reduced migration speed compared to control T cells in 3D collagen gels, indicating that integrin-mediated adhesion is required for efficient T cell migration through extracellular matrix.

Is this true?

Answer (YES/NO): NO